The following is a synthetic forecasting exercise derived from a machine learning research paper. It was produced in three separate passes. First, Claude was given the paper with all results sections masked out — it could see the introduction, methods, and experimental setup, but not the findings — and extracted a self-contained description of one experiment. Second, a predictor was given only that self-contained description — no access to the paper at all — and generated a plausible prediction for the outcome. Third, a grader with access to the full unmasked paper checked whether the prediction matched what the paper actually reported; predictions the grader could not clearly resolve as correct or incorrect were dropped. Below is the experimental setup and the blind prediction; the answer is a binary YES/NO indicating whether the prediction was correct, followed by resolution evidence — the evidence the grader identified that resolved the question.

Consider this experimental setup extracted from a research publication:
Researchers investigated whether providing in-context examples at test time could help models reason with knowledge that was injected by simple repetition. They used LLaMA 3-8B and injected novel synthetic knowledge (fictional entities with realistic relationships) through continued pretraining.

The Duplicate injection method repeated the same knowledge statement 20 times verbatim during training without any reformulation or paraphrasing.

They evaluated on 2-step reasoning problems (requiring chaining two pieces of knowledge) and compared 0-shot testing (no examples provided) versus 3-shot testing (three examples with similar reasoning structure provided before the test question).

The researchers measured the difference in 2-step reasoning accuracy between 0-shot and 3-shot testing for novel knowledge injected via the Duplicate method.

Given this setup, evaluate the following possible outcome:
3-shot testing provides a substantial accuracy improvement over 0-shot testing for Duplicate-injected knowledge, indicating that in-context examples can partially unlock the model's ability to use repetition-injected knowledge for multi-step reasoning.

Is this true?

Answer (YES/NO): YES